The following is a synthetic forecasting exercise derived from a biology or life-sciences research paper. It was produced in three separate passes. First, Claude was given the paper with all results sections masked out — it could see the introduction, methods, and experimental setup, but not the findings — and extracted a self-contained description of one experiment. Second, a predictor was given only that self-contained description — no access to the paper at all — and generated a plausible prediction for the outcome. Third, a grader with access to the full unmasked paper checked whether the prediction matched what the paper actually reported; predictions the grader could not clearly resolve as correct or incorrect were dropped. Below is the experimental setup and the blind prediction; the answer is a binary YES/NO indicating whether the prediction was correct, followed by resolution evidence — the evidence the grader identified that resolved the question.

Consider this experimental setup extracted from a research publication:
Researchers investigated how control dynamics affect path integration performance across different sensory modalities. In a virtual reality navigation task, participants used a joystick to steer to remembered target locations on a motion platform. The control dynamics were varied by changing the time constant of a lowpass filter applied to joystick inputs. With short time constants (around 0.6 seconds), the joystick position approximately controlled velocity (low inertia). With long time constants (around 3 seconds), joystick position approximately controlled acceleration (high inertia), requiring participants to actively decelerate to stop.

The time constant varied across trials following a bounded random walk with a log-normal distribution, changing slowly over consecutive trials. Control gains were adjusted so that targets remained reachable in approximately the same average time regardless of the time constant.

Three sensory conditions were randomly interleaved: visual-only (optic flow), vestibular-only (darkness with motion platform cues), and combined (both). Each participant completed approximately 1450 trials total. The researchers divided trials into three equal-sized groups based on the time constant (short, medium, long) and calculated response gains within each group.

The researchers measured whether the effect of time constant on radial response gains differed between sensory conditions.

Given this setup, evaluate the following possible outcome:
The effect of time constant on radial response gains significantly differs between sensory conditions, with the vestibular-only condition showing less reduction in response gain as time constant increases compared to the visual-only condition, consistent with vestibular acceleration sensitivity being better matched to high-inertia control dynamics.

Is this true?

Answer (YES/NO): NO